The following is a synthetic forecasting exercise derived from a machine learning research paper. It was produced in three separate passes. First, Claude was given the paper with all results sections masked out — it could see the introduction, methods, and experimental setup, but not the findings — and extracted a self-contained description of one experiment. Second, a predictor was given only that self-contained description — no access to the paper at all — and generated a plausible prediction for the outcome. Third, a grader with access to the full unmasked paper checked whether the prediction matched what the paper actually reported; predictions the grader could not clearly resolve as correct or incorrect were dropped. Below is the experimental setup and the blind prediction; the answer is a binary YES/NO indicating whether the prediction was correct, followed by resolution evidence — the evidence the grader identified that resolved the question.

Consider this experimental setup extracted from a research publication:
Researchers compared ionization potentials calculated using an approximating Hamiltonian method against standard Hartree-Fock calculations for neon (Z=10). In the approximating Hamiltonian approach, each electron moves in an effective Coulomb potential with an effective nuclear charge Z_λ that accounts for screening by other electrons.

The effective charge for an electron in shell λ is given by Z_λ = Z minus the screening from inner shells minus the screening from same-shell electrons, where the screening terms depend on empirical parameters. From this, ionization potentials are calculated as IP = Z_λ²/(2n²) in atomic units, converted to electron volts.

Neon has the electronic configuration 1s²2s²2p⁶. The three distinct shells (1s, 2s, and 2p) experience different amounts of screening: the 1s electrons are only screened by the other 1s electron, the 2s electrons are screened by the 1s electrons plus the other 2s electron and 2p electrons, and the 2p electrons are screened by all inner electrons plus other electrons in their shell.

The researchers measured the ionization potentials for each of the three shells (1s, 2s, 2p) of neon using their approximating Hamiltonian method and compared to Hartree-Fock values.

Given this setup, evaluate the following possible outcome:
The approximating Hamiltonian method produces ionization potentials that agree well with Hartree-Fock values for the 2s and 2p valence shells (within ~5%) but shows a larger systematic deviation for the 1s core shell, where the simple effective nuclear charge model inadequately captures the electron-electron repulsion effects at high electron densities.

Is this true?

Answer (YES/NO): NO